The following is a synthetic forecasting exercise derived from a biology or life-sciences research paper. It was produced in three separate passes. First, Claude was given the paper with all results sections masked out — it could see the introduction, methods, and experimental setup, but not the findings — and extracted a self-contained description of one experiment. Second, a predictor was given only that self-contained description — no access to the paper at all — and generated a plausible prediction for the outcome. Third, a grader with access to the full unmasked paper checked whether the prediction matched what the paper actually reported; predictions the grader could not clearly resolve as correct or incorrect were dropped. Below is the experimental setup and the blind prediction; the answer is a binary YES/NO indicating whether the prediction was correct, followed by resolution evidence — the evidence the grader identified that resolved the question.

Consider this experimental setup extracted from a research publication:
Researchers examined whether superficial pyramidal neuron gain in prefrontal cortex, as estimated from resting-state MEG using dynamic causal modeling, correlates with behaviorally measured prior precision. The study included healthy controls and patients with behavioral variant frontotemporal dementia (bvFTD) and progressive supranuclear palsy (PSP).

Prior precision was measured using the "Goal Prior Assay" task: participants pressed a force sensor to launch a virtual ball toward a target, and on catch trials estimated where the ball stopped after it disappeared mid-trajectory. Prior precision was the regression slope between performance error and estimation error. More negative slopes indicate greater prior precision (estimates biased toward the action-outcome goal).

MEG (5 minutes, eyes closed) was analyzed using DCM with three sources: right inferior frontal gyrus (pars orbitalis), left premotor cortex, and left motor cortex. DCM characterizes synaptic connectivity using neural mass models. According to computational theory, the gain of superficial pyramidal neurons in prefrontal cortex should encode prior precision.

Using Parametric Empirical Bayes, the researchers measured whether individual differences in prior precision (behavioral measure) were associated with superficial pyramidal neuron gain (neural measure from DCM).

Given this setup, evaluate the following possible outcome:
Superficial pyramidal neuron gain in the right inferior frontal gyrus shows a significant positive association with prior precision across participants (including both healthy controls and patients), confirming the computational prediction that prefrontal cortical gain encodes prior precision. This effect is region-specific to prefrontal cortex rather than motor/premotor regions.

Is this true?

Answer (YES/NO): NO